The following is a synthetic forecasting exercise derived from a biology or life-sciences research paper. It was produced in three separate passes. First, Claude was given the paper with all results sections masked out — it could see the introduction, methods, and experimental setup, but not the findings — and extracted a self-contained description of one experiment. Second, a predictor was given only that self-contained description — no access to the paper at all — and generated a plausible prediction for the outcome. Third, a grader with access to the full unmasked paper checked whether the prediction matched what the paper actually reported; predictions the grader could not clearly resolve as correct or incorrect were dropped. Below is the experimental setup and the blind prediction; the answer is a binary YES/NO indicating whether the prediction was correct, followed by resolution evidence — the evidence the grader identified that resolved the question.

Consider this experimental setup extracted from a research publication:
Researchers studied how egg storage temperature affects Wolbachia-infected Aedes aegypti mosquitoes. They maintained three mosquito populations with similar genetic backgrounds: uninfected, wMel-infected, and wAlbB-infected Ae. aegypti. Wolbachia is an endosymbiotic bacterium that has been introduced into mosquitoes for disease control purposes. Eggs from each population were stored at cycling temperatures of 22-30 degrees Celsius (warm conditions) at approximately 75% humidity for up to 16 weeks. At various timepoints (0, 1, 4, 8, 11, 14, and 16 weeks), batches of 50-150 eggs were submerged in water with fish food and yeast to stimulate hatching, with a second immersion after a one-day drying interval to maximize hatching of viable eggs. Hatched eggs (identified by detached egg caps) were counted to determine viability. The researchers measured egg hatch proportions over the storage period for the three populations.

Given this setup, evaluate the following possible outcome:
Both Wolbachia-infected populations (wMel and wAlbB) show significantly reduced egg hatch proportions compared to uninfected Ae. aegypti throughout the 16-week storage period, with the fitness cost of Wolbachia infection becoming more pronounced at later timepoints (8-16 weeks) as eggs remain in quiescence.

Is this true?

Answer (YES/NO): YES